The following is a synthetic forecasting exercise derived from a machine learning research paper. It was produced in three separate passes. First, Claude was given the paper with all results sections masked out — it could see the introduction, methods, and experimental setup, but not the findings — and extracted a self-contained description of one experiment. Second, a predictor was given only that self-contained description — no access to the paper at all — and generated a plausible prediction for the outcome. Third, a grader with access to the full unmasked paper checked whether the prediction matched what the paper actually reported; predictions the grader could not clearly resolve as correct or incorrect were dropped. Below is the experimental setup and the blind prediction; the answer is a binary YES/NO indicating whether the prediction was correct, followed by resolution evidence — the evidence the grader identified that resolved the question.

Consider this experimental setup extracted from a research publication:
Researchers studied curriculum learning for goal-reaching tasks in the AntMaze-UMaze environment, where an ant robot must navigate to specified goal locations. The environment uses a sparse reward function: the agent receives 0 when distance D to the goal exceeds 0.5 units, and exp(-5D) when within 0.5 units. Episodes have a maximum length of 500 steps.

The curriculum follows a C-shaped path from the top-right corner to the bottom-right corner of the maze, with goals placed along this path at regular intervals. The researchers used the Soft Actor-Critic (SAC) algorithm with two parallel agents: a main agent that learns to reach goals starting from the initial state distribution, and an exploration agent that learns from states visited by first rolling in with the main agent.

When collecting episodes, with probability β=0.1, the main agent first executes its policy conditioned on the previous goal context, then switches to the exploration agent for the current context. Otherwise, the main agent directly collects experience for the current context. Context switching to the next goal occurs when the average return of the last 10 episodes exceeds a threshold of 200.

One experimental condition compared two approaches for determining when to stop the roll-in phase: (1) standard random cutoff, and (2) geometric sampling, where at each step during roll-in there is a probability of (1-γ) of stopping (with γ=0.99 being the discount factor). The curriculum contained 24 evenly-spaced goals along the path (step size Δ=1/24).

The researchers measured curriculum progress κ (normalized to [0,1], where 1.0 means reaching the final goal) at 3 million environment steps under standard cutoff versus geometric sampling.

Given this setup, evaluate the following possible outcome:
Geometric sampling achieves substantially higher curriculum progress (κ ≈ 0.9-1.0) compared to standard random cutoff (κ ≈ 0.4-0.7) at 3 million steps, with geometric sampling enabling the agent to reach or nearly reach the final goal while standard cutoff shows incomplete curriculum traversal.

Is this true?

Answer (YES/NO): YES